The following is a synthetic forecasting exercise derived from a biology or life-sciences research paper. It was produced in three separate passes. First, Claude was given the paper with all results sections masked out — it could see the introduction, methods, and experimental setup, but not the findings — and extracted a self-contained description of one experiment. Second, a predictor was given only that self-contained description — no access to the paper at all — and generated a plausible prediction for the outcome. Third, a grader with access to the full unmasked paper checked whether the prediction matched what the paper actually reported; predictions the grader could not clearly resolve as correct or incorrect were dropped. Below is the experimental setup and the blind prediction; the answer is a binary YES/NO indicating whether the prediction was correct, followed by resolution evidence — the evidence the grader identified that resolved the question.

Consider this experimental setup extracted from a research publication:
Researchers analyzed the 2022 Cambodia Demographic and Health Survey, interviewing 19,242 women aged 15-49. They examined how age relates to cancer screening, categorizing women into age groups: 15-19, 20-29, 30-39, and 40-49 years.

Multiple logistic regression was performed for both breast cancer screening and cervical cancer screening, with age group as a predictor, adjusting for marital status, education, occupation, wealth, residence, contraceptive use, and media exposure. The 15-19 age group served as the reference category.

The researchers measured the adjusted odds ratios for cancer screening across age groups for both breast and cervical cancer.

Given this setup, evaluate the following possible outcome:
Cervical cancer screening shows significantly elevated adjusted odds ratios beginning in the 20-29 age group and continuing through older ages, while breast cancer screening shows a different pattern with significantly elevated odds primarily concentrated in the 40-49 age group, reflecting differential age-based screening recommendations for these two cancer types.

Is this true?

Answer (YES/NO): NO